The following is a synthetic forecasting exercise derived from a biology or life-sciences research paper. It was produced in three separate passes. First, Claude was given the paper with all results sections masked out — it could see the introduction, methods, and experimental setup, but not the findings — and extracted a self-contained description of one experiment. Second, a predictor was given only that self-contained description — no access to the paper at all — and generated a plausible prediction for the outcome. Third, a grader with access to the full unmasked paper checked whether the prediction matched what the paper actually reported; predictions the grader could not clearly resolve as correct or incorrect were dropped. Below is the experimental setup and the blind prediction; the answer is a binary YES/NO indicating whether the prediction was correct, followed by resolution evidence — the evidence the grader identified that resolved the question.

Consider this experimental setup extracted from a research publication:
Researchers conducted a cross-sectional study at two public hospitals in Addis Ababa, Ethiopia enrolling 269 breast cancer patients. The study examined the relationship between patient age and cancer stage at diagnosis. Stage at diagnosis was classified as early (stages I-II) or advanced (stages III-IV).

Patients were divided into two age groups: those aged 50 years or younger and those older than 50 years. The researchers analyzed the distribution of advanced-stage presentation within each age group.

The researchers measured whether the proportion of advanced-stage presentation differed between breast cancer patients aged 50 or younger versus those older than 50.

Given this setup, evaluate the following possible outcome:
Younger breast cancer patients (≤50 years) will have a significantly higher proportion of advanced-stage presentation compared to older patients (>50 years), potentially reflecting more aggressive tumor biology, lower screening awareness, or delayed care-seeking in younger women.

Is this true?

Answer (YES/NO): NO